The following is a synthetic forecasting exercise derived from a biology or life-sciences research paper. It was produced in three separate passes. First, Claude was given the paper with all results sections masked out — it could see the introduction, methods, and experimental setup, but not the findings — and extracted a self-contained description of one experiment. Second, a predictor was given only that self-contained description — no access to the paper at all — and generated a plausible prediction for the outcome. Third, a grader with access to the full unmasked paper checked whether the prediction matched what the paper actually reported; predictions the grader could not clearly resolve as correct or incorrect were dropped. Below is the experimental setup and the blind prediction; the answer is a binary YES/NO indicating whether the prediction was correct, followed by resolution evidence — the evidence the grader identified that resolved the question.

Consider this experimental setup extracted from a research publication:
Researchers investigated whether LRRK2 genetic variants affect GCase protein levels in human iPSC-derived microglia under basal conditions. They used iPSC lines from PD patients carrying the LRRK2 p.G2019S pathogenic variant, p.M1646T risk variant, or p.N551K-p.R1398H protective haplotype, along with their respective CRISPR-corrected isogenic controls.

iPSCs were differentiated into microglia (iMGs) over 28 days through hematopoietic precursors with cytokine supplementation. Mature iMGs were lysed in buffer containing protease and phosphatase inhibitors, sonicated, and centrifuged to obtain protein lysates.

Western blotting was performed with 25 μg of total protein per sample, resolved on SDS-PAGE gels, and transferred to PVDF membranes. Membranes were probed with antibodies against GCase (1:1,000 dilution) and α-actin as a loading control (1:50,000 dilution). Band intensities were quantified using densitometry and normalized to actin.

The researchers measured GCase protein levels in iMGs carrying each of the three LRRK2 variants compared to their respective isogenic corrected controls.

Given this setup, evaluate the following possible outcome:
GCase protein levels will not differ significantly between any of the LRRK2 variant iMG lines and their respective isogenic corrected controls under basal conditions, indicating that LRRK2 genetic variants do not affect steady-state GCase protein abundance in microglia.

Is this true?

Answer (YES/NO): YES